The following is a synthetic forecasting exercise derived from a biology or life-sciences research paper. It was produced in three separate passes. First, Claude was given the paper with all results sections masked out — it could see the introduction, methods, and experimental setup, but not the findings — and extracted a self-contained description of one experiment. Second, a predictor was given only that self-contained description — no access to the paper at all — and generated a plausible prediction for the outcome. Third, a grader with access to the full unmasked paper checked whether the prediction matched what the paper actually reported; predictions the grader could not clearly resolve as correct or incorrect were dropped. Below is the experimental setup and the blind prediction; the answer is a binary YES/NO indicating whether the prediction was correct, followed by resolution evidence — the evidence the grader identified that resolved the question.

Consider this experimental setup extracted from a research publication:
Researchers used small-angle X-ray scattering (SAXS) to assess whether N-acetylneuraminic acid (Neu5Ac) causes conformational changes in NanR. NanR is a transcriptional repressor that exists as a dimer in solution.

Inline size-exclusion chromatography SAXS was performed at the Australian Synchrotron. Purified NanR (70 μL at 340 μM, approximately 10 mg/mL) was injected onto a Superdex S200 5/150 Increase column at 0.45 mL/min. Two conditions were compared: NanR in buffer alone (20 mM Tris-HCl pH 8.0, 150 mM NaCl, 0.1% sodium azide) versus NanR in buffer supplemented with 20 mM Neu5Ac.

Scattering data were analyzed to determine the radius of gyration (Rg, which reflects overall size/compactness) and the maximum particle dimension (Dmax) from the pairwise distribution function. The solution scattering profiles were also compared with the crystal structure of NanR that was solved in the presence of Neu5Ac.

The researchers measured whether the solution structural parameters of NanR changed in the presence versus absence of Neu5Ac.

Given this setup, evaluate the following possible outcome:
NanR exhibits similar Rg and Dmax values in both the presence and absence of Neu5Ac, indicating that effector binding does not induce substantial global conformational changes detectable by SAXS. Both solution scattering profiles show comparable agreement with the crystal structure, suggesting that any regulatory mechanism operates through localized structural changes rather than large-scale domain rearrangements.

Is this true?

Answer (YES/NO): NO